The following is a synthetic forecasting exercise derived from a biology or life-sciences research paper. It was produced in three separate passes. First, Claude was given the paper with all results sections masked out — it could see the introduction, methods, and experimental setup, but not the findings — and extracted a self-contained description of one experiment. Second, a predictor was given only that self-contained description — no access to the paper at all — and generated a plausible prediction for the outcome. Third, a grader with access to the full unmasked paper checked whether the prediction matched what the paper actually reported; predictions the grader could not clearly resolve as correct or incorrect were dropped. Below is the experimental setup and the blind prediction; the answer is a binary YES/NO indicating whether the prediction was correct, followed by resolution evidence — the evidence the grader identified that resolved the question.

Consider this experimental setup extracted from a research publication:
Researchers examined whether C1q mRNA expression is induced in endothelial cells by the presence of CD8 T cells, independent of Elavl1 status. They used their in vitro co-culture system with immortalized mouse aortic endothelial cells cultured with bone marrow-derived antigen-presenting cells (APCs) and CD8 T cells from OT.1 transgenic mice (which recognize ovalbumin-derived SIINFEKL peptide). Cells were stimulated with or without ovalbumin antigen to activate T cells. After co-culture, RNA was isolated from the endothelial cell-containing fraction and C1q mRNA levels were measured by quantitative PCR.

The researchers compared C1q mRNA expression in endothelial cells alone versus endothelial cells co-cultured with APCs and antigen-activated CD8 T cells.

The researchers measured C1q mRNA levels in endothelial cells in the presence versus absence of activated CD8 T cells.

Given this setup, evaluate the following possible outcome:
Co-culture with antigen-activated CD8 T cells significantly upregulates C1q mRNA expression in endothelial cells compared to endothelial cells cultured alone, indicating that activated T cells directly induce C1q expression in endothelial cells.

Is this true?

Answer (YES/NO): YES